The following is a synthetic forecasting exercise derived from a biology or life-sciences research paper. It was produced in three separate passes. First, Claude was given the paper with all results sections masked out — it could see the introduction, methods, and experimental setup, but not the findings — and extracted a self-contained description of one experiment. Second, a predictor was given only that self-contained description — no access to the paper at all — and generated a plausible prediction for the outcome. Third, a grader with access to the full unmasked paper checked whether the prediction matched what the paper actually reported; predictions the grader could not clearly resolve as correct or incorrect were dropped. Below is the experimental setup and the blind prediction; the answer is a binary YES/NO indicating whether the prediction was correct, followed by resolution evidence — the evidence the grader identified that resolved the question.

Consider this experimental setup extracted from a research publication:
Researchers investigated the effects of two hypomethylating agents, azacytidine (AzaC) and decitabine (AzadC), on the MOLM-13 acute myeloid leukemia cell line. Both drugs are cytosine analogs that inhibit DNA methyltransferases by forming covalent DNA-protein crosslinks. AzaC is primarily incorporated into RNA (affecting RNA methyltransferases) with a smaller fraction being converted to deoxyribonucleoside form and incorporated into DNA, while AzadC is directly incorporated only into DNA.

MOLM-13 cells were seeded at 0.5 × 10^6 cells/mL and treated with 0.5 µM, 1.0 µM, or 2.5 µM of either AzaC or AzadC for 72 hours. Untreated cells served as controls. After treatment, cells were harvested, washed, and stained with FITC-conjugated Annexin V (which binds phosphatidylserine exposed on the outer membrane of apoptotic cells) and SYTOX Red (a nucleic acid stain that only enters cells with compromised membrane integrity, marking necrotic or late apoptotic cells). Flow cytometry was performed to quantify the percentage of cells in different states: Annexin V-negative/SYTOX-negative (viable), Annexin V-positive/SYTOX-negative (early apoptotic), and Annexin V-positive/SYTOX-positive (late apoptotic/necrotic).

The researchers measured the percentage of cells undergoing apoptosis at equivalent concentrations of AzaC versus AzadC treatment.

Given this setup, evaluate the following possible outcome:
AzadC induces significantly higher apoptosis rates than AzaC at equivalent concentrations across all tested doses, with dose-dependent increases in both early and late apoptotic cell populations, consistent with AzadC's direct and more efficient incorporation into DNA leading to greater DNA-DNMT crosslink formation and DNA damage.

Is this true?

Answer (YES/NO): NO